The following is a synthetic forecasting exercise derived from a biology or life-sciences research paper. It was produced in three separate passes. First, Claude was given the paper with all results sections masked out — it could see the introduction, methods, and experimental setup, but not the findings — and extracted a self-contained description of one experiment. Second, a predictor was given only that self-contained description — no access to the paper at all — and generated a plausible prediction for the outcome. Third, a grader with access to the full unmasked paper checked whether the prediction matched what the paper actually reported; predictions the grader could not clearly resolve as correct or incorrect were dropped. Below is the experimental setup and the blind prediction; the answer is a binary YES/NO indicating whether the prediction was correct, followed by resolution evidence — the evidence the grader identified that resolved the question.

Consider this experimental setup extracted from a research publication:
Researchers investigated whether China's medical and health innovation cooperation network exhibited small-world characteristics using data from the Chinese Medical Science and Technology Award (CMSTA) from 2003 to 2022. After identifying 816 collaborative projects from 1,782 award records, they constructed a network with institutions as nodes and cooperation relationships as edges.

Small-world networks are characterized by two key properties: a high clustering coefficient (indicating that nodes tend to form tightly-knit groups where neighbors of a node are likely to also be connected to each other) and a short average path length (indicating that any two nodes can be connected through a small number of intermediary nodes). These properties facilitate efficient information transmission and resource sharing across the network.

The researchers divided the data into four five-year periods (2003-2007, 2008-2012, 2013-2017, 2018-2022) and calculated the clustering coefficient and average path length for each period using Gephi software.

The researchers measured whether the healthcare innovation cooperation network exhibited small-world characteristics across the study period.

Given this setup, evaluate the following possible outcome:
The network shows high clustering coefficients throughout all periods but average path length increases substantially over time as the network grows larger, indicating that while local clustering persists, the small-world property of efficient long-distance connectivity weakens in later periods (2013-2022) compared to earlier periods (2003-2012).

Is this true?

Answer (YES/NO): NO